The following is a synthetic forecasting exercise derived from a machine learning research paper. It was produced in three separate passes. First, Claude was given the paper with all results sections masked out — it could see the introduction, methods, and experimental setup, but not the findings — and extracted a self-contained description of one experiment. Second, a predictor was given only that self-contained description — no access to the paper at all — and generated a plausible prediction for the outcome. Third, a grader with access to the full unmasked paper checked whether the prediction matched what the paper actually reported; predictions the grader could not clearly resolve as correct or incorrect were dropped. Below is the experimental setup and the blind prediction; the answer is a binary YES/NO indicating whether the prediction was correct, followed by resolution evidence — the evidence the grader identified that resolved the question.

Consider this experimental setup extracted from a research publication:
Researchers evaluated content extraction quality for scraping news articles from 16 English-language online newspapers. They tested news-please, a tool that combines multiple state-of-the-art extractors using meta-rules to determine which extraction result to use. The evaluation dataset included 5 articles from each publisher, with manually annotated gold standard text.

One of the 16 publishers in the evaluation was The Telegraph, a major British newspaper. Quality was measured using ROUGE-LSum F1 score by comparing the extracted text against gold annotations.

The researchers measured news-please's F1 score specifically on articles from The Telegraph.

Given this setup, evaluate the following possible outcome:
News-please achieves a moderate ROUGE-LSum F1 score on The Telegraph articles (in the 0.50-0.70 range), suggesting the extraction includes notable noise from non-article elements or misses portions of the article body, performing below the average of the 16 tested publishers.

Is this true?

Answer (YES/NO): NO